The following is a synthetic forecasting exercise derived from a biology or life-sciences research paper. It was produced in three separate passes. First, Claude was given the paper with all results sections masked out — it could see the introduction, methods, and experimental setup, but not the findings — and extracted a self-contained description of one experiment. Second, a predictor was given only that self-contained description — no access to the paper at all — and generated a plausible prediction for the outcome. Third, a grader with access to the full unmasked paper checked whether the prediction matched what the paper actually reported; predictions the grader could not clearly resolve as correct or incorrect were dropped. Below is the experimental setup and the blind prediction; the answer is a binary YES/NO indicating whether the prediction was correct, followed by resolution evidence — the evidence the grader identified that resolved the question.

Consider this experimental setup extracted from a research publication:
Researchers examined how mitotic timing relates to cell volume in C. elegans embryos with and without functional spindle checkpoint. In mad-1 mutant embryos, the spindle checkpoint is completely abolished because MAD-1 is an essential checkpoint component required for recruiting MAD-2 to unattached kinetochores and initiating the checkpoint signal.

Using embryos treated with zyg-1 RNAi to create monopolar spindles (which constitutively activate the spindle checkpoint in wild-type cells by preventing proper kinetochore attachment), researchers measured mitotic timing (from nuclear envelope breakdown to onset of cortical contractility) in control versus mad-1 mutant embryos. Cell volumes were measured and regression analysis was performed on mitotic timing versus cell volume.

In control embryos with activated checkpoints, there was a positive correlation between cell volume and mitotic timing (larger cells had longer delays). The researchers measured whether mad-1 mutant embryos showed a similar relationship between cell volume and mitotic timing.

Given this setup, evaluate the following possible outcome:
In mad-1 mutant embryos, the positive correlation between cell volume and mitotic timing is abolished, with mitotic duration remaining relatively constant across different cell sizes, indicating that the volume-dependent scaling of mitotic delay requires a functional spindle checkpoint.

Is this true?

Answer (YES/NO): YES